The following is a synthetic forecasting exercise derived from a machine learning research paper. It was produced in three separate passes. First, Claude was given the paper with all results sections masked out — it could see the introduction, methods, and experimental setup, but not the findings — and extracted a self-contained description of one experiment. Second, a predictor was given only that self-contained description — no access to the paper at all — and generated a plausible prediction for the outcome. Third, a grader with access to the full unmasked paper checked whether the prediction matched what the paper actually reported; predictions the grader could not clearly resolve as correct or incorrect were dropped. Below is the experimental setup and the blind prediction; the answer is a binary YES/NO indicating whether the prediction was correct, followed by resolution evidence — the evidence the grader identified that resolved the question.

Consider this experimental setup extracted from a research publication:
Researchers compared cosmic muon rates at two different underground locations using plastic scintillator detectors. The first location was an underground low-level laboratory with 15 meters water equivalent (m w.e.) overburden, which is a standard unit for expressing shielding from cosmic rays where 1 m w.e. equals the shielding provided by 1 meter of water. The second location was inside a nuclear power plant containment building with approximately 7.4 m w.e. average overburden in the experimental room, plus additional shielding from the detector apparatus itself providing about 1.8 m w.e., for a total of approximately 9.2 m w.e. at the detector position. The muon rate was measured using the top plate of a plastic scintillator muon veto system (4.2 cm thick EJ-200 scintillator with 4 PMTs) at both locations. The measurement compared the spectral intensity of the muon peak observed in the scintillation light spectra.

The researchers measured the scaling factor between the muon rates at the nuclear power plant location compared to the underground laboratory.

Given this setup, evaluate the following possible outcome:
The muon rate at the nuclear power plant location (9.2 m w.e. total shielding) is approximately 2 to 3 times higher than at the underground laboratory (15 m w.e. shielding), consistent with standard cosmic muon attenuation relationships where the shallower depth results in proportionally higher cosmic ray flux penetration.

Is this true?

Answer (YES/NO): NO